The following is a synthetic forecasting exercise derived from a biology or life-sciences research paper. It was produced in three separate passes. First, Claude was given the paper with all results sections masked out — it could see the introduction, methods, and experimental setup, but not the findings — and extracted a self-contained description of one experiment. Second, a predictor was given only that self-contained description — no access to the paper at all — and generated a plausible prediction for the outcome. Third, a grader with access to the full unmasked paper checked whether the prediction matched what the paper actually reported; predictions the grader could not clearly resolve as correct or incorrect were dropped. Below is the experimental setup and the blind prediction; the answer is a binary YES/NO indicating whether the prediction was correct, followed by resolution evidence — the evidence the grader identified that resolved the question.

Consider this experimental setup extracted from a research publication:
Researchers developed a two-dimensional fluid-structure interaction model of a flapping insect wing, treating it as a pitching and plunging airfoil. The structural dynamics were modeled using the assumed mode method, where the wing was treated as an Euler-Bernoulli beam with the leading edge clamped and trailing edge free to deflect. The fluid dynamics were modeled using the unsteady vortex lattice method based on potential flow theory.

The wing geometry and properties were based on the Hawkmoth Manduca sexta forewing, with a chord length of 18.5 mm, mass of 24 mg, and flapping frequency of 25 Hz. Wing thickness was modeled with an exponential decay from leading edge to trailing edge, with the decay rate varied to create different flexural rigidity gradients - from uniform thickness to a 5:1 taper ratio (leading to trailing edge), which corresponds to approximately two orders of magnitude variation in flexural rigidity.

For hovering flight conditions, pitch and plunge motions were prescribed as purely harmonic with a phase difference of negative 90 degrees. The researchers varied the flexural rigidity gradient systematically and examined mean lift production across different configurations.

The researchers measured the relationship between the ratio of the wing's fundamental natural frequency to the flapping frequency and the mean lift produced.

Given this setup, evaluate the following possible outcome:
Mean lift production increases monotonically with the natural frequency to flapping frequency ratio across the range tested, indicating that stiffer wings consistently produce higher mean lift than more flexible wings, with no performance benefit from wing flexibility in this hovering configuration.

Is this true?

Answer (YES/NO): NO